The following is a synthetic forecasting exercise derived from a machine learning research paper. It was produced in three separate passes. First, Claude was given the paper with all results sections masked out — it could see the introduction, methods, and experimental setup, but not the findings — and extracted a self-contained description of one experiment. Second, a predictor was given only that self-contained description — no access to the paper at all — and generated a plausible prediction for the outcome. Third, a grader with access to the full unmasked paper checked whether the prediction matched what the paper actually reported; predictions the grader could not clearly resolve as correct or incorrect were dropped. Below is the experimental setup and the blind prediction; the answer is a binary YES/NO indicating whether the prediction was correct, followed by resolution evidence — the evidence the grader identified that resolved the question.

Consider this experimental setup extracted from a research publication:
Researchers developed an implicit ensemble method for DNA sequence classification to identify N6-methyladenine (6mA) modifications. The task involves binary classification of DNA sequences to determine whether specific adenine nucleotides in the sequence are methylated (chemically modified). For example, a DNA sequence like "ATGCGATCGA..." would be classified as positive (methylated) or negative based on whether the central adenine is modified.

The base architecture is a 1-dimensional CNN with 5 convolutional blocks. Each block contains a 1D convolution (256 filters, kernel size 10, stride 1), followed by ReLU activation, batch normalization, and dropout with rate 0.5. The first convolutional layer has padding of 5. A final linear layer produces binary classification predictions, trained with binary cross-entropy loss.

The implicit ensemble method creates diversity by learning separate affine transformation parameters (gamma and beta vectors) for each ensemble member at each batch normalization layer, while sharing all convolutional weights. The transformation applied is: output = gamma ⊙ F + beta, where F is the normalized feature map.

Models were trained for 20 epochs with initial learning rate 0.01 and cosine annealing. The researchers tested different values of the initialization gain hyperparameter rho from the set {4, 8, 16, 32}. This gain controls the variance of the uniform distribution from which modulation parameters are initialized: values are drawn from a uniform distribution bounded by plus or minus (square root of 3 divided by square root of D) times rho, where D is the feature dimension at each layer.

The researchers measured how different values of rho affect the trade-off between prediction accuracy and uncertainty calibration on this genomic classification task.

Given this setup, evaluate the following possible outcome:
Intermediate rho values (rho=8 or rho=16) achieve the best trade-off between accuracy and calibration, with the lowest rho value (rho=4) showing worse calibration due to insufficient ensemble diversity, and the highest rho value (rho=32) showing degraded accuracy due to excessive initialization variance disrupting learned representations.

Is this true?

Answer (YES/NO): NO